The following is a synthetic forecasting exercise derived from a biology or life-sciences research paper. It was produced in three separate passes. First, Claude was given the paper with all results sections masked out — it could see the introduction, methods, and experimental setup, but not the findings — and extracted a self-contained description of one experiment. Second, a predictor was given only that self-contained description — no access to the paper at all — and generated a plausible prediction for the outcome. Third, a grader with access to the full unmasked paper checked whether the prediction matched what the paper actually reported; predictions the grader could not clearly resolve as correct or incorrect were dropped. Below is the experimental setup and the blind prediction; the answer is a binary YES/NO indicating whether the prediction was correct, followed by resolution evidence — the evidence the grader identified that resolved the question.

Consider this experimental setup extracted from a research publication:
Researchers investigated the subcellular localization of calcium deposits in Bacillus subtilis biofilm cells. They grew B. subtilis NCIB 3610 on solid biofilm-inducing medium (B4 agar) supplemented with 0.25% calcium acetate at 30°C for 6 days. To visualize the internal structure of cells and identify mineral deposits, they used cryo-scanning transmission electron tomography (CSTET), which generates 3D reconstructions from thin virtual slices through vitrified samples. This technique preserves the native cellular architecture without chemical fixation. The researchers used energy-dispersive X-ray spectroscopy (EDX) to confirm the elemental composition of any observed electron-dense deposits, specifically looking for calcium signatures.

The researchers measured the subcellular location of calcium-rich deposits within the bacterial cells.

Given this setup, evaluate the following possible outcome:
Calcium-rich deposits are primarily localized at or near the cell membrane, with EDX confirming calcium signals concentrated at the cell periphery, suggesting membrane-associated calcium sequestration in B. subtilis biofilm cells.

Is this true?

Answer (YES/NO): YES